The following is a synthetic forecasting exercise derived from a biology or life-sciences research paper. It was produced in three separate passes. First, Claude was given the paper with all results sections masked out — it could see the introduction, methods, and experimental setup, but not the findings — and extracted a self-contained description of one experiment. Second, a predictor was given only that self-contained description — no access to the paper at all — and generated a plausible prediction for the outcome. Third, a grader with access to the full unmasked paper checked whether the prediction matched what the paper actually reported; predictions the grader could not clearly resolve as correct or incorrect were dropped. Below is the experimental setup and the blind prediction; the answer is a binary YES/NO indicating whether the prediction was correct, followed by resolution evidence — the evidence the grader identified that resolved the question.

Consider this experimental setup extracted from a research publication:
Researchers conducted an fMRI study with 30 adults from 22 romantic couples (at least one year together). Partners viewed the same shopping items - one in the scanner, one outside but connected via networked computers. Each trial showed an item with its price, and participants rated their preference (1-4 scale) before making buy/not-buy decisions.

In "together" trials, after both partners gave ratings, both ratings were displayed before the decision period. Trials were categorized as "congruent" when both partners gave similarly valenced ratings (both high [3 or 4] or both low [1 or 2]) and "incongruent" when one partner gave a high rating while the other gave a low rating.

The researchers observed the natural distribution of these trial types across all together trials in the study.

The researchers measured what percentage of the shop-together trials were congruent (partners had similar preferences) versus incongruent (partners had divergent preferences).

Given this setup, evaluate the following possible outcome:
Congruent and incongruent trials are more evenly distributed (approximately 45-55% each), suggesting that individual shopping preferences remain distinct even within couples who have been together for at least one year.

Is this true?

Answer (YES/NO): NO